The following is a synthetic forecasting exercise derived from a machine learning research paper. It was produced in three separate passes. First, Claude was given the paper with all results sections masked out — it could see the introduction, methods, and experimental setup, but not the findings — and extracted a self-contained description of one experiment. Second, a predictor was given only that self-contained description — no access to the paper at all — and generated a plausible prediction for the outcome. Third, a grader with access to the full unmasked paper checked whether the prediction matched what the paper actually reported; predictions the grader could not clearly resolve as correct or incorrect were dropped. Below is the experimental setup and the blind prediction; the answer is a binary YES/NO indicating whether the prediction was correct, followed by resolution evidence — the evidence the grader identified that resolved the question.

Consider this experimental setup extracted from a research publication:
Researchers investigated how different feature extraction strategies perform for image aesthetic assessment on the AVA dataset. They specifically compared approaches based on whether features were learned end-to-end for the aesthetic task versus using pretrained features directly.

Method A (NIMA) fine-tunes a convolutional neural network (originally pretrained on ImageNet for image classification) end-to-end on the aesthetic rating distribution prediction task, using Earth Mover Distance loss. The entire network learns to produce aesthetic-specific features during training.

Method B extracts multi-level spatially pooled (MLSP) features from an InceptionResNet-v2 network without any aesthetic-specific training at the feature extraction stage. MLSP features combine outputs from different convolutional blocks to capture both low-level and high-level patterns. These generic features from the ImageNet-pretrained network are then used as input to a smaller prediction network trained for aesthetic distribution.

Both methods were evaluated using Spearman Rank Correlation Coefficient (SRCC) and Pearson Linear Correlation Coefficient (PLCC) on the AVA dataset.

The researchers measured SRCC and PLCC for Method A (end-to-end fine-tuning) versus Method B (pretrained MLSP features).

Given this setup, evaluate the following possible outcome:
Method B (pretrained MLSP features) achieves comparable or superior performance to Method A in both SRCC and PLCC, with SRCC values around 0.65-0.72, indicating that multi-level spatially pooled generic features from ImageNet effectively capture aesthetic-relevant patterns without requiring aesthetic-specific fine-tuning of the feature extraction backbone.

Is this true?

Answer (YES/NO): NO